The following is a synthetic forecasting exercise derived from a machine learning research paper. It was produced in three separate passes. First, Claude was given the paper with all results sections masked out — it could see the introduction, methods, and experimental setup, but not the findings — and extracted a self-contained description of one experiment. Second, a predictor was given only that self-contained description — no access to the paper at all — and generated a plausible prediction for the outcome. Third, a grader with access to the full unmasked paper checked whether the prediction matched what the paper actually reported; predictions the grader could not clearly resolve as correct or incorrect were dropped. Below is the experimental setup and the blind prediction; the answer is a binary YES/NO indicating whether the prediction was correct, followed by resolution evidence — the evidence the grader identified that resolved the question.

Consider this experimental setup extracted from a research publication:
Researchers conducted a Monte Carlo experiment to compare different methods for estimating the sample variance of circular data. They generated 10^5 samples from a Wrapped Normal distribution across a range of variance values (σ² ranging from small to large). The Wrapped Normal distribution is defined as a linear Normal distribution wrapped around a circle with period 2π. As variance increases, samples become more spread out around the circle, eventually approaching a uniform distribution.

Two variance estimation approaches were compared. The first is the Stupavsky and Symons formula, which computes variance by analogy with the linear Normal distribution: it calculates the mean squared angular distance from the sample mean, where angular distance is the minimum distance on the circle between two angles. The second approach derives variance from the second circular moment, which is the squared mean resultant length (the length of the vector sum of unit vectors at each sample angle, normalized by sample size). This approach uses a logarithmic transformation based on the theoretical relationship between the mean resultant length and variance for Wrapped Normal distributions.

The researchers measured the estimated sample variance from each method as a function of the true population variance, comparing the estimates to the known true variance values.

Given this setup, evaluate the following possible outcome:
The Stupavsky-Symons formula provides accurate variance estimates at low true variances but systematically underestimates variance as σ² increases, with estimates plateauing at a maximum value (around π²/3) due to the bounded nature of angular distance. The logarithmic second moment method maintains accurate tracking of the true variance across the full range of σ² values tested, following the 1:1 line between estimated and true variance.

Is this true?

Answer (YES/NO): NO